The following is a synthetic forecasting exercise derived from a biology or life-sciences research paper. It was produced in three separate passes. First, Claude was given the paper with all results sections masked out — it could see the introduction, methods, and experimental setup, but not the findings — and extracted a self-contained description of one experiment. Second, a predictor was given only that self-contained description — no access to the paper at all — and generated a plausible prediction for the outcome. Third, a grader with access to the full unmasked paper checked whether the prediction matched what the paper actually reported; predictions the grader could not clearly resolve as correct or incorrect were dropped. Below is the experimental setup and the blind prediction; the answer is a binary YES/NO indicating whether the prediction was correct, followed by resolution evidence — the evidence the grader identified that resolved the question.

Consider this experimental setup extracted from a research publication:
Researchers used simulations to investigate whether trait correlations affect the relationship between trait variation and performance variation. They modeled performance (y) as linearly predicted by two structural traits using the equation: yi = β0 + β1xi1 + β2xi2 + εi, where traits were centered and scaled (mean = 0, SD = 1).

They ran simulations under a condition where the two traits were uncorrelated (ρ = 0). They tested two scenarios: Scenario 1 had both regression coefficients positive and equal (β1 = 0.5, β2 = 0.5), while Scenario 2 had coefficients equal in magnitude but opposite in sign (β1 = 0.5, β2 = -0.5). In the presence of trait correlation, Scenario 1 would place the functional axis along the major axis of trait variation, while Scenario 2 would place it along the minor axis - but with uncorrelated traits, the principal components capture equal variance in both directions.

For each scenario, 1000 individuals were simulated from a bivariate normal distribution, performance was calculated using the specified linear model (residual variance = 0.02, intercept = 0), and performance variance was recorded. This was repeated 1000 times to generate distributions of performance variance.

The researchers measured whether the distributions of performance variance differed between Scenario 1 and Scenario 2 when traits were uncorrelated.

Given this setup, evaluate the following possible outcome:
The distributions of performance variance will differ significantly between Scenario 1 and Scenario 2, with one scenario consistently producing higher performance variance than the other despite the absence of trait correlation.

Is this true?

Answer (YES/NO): NO